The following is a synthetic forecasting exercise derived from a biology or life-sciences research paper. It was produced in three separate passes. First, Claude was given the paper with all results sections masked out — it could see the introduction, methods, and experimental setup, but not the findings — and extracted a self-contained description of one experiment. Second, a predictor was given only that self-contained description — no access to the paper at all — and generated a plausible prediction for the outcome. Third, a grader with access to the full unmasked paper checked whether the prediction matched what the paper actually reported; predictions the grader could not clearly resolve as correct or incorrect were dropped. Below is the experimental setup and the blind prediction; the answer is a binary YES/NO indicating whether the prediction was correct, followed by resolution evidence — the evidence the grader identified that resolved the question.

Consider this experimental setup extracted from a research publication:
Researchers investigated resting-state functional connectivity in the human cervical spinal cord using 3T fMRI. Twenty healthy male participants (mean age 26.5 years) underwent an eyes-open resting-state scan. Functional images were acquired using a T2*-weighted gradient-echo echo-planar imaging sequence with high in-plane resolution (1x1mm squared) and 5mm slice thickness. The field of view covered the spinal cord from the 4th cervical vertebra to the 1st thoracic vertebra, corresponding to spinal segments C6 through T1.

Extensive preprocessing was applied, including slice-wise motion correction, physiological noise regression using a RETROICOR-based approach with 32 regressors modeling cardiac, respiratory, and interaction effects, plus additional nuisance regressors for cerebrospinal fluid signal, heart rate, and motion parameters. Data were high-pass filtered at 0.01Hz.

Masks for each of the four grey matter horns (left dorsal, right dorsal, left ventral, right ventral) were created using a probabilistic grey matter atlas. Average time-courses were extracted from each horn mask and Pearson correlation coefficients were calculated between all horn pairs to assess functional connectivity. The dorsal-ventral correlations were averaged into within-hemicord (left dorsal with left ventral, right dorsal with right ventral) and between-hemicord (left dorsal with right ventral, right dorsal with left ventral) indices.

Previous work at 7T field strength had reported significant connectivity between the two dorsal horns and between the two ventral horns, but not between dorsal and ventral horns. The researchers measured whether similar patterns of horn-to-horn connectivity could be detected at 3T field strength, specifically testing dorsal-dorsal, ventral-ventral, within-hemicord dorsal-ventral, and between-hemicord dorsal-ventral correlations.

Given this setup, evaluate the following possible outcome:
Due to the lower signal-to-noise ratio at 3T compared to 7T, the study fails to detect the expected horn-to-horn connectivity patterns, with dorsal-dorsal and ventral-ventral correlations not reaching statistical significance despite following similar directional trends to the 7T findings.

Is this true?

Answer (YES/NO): NO